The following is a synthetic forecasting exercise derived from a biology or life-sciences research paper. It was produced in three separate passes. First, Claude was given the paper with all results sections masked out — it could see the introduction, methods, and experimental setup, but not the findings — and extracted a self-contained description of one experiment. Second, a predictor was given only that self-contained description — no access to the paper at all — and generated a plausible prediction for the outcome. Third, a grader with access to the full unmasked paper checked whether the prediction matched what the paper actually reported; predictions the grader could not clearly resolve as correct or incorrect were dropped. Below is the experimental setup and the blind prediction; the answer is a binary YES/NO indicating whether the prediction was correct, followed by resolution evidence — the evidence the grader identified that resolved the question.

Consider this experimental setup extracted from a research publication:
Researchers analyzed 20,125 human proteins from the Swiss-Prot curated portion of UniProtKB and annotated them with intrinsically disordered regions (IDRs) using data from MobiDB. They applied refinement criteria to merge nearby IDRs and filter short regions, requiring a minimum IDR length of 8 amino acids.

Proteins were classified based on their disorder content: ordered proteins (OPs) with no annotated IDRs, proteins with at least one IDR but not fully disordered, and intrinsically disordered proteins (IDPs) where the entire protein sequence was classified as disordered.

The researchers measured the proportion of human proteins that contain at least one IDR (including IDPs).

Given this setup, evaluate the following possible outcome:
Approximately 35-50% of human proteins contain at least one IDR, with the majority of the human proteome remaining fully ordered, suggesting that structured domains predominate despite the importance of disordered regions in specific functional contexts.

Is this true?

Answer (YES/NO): NO